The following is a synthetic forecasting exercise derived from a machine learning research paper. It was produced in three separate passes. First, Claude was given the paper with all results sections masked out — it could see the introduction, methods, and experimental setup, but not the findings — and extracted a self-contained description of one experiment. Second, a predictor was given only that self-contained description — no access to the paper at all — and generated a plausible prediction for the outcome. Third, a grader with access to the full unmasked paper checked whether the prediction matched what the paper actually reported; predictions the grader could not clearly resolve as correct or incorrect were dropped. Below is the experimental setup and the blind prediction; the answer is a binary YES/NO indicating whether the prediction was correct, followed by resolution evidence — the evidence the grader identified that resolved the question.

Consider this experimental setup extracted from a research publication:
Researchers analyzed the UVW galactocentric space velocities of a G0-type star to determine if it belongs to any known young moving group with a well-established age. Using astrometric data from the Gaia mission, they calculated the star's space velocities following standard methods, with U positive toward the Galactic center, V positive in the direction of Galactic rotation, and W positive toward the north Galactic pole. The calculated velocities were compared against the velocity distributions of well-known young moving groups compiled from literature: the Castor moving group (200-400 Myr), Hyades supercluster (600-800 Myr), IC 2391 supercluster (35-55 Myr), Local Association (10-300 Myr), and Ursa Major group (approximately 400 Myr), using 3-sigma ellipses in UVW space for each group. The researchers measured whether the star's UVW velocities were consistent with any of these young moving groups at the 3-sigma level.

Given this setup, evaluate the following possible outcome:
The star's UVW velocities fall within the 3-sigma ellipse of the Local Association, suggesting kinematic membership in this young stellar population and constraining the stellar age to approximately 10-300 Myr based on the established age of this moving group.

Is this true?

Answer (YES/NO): NO